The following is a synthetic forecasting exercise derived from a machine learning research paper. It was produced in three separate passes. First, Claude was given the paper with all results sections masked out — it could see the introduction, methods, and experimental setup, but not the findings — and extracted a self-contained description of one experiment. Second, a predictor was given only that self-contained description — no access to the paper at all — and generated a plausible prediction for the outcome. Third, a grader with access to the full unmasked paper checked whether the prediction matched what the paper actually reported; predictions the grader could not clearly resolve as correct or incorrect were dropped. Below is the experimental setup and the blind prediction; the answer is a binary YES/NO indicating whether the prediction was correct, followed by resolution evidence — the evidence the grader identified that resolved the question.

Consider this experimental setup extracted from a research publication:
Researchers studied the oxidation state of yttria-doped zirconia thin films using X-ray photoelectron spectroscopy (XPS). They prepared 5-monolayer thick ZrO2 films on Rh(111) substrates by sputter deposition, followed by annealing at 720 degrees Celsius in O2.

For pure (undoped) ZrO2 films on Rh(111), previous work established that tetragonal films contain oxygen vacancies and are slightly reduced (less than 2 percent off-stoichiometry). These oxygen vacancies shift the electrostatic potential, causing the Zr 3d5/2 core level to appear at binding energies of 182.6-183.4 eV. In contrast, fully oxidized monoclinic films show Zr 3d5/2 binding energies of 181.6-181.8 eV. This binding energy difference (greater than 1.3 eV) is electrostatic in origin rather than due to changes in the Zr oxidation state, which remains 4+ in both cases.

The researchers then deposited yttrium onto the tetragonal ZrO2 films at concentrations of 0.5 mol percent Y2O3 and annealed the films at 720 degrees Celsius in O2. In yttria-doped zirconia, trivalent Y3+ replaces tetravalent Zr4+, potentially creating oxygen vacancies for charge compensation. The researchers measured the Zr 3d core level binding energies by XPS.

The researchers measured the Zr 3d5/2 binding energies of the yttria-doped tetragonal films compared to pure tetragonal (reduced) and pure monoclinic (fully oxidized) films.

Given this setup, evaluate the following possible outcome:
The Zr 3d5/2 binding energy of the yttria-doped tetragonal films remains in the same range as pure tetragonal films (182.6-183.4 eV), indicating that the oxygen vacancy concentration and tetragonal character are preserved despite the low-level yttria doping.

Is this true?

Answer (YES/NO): NO